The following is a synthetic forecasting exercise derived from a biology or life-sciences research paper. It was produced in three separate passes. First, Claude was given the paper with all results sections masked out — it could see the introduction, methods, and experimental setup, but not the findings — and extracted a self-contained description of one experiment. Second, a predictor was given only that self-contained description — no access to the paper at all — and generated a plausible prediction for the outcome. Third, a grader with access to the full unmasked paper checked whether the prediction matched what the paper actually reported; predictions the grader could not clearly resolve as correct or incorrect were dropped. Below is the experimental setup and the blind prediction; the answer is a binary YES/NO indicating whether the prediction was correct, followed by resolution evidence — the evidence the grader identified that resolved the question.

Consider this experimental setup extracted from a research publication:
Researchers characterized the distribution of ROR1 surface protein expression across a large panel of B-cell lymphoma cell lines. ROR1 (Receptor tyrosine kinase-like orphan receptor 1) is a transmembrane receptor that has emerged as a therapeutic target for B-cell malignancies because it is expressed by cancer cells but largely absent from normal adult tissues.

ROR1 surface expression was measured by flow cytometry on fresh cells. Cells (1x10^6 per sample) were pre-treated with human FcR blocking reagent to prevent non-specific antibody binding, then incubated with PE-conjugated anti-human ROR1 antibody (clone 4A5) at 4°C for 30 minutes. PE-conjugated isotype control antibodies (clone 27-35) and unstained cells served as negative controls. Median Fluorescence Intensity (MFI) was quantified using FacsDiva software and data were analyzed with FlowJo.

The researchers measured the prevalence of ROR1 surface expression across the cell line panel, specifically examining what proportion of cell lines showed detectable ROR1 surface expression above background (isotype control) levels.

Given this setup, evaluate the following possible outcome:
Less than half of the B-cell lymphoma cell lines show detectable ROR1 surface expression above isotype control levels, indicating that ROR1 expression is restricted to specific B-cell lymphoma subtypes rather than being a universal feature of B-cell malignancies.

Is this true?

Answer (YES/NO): YES